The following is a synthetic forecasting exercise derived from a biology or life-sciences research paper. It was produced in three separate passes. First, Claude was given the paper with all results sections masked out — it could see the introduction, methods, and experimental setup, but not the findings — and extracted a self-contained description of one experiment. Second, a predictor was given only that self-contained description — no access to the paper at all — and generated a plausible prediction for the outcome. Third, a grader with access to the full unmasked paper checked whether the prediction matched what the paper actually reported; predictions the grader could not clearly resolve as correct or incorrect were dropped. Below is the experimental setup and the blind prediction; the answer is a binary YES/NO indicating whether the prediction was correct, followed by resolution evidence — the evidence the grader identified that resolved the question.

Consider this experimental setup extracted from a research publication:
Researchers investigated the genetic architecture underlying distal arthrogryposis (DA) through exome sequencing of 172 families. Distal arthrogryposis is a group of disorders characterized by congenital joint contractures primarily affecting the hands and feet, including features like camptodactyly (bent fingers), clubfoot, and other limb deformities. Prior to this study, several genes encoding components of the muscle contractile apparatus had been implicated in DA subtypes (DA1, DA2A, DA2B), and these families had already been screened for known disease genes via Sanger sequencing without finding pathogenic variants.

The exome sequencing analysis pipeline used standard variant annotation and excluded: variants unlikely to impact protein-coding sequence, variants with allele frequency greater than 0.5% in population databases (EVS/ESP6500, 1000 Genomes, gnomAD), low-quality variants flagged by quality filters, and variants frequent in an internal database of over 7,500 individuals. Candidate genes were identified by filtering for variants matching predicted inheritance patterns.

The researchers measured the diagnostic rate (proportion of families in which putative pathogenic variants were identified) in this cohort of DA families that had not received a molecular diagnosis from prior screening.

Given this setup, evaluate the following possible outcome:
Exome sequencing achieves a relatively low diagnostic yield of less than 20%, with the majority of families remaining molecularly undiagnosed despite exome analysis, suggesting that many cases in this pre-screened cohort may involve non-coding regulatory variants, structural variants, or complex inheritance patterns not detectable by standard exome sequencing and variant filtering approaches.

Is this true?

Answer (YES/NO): NO